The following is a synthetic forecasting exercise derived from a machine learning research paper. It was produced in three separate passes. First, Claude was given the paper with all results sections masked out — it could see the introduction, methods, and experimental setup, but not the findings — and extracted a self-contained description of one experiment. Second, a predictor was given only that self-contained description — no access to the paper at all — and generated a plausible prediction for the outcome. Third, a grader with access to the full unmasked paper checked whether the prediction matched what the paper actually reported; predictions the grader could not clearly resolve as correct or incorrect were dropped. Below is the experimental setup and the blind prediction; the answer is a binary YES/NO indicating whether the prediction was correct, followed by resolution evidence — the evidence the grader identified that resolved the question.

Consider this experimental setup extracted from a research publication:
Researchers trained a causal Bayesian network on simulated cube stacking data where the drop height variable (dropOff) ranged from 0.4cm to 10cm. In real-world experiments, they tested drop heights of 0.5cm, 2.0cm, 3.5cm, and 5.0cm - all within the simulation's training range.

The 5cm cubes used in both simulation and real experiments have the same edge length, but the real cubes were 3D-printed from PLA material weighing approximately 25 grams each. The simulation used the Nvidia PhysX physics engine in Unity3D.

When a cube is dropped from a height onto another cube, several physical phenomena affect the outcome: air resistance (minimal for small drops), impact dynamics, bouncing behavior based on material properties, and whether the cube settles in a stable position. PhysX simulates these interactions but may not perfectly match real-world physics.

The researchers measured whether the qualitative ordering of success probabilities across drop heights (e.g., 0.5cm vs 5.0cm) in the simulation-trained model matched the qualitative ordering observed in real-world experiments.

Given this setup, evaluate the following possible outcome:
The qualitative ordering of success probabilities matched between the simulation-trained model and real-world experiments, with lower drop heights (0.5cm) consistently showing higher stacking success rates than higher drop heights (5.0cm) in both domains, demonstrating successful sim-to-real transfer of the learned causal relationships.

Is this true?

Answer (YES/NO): YES